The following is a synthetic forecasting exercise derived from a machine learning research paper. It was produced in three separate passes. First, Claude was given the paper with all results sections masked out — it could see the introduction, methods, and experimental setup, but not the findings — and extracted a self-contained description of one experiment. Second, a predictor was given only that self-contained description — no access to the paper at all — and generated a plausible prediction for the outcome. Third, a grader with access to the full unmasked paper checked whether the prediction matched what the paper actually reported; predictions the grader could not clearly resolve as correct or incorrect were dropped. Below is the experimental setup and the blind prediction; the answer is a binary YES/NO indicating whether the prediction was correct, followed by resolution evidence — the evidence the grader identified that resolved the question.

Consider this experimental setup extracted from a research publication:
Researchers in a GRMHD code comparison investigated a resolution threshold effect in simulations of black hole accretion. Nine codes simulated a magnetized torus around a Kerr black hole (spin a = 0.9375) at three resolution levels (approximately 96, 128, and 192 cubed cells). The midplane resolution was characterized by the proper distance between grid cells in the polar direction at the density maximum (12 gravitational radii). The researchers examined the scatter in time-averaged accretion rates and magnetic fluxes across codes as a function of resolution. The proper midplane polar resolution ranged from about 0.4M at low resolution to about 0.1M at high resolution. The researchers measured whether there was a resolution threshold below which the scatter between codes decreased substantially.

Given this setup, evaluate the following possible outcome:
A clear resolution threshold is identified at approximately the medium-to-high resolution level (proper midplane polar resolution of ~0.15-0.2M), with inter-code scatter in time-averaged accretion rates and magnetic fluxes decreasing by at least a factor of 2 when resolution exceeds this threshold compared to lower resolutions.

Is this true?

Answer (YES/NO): YES